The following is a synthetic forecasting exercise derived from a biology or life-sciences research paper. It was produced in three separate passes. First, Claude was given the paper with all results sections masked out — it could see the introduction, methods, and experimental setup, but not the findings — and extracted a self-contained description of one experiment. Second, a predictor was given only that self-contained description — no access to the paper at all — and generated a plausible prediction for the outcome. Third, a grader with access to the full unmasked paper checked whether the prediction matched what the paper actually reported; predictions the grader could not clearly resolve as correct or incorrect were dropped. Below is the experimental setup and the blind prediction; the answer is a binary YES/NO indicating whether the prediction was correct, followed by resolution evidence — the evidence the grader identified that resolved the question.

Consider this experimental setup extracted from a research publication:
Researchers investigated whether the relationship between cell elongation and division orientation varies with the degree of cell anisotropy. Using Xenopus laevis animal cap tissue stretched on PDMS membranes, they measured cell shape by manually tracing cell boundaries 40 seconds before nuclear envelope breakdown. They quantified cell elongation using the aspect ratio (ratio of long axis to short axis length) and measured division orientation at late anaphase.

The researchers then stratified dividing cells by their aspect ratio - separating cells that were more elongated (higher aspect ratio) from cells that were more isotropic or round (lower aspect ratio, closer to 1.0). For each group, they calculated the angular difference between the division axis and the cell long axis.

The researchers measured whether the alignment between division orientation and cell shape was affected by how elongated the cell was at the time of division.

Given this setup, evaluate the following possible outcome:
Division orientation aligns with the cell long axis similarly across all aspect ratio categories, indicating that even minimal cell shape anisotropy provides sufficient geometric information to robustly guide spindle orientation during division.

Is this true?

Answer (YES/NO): NO